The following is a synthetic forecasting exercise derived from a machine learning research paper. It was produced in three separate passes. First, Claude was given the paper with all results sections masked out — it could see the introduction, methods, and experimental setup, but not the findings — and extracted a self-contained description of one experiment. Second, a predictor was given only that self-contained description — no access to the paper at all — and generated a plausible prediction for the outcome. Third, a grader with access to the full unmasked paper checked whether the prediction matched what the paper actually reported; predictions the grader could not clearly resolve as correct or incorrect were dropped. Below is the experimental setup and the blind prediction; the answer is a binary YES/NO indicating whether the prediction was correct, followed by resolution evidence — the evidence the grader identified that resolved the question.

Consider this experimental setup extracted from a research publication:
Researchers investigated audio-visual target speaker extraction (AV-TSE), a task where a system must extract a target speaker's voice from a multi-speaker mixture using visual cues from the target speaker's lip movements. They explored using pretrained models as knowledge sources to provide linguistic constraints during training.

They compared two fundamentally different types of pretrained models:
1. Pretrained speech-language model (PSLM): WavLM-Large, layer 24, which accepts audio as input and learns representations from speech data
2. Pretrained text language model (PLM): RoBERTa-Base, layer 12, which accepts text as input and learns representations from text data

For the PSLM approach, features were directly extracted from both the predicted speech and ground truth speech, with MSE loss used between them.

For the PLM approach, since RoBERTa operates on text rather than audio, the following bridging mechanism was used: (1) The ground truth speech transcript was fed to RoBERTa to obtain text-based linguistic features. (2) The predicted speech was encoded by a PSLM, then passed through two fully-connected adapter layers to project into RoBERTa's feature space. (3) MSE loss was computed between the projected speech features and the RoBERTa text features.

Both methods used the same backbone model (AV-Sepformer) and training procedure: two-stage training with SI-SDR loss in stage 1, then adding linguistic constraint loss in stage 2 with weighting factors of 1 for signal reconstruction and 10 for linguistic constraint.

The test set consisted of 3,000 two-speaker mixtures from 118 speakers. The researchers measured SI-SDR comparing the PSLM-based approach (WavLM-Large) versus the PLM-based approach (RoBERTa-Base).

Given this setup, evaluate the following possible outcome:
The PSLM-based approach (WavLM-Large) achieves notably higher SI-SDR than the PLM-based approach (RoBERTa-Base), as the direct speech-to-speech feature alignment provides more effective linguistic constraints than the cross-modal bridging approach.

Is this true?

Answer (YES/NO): NO